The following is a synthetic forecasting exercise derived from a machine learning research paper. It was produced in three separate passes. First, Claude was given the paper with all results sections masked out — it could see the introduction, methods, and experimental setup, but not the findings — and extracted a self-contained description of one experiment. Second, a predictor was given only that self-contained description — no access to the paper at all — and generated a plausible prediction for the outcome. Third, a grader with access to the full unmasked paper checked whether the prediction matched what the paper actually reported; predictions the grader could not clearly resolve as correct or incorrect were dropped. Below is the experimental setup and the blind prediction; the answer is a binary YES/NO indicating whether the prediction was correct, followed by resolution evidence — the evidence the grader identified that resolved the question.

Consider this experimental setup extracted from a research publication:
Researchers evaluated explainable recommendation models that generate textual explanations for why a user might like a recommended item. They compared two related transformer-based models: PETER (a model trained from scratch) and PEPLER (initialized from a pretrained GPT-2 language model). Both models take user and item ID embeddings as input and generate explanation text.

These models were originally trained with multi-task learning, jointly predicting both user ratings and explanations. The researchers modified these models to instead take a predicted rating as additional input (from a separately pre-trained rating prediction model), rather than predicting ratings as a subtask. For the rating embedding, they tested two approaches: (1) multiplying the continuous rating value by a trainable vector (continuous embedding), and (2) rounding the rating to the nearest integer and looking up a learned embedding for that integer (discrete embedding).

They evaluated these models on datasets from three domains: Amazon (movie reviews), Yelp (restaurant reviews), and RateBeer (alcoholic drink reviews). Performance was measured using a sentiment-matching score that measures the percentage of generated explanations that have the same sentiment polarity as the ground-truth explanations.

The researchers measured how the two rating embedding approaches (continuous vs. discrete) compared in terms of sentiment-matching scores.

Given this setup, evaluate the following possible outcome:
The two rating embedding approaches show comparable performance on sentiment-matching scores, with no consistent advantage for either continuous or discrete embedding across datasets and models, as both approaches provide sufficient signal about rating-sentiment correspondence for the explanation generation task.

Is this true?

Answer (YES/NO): NO